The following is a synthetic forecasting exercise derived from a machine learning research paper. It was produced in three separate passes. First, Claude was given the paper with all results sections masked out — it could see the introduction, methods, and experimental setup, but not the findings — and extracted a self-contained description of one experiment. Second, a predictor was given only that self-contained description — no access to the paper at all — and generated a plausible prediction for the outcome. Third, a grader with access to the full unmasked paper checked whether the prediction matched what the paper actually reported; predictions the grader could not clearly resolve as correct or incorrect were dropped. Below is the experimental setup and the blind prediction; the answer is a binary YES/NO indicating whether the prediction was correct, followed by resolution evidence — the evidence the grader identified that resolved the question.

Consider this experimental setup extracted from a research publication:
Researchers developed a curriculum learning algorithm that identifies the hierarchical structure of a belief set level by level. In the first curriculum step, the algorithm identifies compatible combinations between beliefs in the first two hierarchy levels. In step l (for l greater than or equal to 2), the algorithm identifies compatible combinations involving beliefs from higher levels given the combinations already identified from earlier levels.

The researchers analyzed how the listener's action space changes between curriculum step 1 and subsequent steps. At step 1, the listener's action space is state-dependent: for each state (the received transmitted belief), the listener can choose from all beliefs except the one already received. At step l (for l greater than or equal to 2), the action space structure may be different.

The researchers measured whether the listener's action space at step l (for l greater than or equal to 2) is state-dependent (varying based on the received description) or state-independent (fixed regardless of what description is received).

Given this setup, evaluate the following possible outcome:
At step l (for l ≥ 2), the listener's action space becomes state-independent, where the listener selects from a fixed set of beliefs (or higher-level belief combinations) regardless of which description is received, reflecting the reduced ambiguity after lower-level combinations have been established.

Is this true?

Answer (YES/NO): YES